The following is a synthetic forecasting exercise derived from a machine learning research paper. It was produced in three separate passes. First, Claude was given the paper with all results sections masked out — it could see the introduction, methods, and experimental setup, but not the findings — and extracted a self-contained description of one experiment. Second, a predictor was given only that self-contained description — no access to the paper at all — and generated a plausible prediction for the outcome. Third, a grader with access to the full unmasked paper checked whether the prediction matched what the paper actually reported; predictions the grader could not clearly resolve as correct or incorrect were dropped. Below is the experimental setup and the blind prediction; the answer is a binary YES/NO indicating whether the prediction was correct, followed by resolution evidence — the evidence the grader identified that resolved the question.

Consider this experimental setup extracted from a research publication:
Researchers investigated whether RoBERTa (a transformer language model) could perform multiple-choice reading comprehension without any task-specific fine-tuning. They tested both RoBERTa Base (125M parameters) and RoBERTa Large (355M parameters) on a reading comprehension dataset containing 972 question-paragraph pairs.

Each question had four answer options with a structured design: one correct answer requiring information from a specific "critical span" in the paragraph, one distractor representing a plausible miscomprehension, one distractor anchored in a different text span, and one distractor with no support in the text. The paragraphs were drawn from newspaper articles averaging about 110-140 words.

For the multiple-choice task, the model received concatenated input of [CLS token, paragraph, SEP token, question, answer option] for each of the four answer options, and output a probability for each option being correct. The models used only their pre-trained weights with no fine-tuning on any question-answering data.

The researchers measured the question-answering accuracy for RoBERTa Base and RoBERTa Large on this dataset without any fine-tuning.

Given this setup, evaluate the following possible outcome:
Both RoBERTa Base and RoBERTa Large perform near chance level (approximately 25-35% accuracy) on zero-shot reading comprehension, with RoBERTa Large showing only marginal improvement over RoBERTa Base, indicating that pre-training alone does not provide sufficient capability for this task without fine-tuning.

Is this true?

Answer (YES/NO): NO